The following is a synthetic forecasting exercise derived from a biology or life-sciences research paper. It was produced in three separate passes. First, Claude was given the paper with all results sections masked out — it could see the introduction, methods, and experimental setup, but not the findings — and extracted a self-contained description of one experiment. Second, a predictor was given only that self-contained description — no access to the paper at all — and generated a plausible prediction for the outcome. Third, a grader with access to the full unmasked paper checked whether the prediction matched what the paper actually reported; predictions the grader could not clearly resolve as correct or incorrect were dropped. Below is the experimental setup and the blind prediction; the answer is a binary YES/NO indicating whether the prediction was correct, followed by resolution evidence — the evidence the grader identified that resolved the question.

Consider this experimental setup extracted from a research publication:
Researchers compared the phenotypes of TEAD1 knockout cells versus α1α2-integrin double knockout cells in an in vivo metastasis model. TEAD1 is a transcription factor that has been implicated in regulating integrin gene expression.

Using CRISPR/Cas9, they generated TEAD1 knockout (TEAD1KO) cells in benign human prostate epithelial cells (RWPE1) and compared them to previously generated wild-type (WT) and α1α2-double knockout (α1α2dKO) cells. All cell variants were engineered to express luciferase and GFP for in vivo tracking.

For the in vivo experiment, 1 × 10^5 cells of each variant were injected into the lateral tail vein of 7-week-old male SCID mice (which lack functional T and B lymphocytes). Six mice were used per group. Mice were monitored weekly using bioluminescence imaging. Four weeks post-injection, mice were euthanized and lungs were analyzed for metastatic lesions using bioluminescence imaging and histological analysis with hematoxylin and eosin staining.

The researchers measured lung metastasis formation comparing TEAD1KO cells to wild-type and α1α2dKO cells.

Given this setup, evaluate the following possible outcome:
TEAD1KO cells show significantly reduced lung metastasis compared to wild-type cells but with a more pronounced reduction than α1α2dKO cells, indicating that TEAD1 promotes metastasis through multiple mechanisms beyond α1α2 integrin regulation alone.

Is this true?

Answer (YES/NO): NO